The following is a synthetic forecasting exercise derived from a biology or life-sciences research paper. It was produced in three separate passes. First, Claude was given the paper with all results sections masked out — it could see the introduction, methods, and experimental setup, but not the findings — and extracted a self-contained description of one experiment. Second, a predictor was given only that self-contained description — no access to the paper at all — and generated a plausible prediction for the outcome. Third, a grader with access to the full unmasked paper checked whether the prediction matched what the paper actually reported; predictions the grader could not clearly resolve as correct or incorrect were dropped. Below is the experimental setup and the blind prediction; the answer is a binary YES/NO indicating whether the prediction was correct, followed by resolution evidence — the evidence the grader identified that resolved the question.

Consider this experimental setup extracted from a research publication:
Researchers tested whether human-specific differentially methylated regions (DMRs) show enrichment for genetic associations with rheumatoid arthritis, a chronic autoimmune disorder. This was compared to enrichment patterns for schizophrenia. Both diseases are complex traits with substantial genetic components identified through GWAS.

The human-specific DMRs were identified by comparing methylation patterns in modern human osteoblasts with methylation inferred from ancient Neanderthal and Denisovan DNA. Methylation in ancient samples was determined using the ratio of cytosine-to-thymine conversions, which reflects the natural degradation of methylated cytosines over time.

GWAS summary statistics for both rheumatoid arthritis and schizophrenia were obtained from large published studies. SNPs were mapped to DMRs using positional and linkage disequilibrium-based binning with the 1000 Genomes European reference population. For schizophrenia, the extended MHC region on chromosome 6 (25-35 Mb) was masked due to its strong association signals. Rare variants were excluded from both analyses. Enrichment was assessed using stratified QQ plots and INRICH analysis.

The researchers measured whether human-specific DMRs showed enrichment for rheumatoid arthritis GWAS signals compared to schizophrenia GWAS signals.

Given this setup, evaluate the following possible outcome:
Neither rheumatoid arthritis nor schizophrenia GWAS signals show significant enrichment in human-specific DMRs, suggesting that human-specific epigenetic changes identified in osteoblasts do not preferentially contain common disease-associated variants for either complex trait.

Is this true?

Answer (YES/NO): NO